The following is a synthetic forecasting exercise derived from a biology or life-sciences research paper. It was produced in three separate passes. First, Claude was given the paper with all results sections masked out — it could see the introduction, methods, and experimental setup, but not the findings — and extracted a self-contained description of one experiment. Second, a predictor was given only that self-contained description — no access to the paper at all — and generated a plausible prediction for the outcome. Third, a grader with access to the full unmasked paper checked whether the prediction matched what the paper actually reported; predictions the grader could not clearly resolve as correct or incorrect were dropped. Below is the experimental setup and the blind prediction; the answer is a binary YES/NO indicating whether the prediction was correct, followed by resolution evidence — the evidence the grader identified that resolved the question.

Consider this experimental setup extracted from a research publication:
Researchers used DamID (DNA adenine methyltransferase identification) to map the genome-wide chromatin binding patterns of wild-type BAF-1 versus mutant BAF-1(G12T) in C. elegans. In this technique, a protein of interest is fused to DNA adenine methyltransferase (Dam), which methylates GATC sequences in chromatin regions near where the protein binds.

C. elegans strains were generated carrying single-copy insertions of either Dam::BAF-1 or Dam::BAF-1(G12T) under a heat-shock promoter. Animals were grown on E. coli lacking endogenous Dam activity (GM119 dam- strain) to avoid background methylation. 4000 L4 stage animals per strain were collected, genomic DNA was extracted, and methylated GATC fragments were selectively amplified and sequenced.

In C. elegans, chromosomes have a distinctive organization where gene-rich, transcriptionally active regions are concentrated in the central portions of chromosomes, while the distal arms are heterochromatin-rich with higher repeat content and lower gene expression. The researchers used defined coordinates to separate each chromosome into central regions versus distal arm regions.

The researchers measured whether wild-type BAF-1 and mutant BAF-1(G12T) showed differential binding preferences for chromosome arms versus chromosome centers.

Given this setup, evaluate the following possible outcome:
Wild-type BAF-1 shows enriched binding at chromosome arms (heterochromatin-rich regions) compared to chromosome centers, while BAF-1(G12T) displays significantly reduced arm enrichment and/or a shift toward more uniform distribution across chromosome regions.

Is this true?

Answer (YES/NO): NO